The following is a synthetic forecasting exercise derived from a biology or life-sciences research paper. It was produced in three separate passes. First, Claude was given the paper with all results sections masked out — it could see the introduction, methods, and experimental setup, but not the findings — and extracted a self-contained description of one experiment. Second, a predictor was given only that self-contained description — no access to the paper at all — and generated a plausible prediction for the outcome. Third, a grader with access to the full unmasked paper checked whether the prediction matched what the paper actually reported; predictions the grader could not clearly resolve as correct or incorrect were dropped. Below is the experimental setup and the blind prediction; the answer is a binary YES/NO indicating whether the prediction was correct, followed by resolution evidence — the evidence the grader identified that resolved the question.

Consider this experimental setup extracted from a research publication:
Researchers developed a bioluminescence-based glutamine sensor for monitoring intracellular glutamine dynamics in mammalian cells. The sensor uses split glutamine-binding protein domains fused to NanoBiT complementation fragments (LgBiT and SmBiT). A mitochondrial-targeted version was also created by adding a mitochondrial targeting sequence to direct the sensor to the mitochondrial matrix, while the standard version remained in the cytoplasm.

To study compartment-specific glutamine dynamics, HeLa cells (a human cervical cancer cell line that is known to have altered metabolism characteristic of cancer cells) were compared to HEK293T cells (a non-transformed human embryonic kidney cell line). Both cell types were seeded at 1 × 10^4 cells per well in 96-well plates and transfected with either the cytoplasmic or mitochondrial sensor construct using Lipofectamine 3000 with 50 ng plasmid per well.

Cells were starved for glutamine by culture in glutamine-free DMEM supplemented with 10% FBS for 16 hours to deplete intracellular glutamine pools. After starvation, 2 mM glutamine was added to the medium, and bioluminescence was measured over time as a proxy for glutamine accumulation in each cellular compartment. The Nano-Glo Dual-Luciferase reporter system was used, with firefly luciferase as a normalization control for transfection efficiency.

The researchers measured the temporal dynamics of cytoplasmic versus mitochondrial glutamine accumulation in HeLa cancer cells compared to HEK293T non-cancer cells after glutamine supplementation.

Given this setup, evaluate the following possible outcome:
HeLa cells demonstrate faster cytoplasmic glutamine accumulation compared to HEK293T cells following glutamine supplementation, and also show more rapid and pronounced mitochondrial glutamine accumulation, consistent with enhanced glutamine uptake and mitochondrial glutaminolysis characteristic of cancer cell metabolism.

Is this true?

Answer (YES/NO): NO